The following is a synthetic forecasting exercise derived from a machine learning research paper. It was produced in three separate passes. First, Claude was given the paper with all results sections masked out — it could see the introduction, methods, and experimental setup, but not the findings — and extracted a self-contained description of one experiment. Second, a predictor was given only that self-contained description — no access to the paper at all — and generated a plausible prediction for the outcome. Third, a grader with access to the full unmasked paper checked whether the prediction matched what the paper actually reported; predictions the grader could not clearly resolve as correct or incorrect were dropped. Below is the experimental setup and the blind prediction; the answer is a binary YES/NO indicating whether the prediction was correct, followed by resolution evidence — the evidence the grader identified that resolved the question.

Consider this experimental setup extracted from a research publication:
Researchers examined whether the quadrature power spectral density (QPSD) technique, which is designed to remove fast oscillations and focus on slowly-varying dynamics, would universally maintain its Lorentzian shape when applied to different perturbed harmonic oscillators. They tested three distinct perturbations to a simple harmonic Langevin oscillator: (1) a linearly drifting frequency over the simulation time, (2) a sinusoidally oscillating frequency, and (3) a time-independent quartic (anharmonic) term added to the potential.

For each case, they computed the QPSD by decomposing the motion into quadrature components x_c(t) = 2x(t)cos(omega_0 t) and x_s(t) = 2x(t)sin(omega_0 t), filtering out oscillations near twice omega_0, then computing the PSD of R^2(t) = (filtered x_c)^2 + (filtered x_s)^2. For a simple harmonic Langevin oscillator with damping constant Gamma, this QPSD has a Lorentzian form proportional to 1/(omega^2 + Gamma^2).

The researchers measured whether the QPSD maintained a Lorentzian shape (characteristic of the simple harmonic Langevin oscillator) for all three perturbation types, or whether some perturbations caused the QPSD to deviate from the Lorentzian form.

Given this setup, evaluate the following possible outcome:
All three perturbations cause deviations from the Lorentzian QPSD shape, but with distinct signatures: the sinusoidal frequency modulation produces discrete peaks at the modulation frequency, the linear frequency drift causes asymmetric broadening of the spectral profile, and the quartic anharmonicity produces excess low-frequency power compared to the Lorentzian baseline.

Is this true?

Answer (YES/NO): NO